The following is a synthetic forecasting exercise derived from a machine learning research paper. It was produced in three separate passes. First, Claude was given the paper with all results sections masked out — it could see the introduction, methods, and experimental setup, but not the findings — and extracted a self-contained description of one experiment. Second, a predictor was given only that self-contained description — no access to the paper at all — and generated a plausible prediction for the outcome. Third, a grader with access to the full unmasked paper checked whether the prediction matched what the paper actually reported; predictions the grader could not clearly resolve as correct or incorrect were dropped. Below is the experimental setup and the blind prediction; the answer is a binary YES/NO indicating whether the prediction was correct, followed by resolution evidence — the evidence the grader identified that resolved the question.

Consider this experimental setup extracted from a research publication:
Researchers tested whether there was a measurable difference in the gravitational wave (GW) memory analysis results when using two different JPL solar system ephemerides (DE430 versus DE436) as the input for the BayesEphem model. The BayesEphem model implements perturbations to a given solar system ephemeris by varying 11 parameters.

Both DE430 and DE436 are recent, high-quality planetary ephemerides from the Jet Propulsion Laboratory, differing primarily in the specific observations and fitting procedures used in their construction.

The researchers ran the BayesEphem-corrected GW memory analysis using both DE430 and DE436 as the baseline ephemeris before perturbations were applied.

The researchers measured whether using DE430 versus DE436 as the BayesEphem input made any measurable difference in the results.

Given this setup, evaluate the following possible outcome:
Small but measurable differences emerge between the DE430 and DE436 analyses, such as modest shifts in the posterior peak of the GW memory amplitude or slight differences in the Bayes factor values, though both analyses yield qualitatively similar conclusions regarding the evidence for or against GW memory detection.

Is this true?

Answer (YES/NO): NO